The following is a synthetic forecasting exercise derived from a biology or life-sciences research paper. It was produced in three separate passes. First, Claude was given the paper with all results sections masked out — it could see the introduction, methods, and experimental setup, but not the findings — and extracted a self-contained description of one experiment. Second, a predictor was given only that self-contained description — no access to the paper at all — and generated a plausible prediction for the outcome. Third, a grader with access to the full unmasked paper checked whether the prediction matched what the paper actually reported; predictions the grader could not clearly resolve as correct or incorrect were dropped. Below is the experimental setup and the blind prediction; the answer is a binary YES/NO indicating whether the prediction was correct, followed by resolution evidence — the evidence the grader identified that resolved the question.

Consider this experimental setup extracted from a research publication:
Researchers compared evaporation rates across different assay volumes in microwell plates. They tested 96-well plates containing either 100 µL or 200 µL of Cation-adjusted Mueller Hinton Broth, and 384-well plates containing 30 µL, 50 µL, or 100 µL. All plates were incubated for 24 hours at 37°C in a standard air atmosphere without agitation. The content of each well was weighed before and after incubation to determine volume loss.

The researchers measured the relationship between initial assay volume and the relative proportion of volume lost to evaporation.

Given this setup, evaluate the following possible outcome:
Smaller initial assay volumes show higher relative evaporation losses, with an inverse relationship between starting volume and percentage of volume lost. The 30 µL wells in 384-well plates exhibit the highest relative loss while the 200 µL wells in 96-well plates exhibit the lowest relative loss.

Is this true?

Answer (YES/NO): YES